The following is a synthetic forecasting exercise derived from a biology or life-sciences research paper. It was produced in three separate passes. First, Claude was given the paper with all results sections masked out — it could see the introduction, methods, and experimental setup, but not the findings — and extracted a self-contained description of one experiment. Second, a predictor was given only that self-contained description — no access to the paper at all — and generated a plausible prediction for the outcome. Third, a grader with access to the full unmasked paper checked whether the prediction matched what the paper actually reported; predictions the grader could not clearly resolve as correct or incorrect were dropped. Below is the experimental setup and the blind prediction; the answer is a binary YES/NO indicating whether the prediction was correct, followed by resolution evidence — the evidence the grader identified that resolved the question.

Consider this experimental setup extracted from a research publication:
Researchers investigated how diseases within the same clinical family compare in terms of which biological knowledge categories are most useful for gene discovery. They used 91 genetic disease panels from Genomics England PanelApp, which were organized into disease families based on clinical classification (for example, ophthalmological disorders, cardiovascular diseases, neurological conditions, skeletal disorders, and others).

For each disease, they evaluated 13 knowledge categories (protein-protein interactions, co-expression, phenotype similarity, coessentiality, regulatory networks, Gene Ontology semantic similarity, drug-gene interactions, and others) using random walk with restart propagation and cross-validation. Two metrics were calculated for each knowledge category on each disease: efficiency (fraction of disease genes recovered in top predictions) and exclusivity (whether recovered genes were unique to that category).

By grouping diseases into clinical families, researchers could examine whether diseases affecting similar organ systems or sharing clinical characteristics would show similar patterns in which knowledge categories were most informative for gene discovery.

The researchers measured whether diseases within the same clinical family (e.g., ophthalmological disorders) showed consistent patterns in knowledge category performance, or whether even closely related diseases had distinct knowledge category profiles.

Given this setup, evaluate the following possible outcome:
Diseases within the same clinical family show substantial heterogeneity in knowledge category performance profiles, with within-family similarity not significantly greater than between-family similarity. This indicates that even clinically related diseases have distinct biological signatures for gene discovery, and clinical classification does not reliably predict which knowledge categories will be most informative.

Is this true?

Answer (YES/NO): NO